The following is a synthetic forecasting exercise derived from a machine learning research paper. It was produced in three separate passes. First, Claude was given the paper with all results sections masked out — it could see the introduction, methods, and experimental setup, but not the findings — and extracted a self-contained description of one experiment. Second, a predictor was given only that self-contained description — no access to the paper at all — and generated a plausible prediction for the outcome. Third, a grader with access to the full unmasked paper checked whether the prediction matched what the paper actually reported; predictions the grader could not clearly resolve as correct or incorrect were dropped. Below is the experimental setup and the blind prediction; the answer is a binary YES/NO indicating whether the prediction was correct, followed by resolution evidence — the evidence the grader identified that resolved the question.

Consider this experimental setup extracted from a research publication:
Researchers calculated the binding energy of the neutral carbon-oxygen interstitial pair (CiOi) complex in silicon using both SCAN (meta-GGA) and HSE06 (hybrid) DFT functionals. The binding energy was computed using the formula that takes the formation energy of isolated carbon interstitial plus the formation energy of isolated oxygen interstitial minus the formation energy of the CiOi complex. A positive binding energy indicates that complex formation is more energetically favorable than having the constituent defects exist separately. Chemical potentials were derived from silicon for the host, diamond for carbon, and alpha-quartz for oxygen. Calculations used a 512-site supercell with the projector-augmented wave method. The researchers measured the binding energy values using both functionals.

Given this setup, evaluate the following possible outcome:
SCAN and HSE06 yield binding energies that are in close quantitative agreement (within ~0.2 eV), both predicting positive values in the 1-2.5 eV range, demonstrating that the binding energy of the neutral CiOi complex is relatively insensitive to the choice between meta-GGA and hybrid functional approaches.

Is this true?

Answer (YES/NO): YES